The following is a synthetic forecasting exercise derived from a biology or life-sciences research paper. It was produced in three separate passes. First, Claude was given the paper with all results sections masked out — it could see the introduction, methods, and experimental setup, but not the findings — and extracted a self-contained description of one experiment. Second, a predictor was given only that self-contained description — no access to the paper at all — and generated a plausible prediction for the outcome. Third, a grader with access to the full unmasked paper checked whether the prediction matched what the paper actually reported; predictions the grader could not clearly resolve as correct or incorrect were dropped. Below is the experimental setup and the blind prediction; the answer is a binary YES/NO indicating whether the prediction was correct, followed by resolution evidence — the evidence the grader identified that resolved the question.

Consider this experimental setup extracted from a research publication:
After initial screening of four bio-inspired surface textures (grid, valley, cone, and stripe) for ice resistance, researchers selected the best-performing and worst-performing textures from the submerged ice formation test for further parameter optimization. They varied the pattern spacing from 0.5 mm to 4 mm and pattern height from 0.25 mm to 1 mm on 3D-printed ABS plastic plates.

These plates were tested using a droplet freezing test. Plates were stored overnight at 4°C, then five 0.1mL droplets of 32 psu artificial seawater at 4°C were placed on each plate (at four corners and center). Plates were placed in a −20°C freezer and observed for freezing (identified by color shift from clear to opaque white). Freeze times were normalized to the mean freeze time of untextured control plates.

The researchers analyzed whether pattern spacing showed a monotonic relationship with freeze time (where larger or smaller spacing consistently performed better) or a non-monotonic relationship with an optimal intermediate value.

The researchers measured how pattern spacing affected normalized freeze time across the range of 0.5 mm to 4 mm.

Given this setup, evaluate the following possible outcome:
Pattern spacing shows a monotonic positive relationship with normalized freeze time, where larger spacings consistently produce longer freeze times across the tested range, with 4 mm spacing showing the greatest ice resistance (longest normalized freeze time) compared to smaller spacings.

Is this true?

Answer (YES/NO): NO